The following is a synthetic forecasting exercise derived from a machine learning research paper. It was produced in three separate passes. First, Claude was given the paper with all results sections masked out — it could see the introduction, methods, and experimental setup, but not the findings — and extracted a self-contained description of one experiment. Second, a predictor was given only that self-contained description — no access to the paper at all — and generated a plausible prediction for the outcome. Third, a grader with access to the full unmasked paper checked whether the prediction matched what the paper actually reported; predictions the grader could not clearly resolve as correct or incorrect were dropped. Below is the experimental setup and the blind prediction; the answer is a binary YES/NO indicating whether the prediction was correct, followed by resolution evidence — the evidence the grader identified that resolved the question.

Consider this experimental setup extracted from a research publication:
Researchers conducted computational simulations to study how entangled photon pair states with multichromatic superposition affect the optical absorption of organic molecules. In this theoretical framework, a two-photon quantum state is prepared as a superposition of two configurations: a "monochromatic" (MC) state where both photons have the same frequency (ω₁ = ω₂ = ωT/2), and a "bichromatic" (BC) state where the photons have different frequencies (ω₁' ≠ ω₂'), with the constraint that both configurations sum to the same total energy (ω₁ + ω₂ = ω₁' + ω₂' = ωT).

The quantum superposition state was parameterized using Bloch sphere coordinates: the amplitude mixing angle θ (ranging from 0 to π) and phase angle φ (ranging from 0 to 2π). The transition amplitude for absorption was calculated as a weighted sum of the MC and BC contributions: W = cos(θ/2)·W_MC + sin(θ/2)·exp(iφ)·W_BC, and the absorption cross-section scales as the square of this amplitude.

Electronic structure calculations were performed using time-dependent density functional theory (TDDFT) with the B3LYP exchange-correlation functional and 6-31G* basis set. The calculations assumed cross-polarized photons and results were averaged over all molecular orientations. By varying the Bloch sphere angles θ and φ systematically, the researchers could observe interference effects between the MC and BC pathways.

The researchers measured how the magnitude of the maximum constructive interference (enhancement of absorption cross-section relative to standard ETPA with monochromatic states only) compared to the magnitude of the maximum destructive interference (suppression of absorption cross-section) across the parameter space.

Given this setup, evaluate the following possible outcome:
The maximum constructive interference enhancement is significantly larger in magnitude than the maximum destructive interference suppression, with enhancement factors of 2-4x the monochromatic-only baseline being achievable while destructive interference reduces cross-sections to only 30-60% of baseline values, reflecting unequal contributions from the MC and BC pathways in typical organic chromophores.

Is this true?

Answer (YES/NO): NO